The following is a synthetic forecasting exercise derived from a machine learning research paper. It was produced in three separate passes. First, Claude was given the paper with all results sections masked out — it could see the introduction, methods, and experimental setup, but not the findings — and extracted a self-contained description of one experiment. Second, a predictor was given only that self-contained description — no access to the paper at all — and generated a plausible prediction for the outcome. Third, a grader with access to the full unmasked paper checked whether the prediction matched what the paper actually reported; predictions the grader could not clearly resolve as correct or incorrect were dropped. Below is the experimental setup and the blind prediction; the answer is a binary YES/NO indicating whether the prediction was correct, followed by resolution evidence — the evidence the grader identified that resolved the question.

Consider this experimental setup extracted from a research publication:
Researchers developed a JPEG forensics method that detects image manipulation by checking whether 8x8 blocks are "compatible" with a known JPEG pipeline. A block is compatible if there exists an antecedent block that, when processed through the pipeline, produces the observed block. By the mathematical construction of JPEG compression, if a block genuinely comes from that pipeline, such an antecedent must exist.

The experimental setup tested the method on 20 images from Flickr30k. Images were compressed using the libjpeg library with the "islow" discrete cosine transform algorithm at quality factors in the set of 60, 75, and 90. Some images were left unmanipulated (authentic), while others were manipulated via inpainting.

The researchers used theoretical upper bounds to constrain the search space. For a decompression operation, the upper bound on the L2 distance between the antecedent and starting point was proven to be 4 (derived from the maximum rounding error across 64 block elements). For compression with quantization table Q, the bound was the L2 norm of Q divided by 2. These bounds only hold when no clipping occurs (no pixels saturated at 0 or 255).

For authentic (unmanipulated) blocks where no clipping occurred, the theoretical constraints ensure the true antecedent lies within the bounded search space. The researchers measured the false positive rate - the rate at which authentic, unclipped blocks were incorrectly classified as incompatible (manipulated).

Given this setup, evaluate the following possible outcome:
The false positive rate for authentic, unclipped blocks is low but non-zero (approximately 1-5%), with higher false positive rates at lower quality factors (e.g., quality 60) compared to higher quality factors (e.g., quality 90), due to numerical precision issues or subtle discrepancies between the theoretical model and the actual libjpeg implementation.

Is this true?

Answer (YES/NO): NO